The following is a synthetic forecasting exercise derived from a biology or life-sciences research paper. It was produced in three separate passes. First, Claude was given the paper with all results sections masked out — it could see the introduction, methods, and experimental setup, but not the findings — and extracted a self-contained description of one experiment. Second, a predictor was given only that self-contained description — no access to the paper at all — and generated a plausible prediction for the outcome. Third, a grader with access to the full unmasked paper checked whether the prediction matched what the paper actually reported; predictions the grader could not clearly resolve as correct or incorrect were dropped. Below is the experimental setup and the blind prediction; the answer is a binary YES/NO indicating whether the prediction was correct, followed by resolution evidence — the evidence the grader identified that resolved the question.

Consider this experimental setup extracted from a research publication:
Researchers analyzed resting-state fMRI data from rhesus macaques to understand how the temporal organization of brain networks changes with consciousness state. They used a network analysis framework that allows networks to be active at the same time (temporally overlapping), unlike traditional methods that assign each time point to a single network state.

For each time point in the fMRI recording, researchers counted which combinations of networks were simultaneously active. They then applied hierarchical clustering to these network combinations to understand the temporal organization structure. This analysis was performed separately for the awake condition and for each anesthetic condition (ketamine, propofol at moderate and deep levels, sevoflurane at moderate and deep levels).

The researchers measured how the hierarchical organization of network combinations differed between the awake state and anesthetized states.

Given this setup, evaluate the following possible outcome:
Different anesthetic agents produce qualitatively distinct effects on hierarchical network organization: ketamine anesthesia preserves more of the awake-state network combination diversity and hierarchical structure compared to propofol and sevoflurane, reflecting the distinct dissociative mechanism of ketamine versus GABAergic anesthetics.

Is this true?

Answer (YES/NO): NO